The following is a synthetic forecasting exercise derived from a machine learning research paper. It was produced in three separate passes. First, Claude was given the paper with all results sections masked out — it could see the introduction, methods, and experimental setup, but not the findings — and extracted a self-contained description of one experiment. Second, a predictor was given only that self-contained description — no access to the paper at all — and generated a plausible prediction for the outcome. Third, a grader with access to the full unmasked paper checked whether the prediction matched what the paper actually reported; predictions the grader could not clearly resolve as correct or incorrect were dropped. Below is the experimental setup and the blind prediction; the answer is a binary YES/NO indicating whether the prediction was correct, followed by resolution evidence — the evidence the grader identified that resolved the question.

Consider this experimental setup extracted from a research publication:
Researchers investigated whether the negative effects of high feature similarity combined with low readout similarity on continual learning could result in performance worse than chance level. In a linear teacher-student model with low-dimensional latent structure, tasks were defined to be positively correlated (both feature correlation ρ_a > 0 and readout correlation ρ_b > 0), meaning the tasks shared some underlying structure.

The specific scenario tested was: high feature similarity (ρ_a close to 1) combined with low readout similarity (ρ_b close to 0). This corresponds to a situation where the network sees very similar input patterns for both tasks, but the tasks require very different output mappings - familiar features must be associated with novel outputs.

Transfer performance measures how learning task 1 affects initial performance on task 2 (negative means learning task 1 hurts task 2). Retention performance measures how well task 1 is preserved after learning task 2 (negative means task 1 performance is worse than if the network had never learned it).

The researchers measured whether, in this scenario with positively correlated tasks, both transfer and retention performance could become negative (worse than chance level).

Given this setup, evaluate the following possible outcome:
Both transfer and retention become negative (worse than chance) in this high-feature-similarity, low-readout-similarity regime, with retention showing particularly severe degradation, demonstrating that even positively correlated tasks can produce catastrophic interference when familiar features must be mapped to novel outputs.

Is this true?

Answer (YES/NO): NO